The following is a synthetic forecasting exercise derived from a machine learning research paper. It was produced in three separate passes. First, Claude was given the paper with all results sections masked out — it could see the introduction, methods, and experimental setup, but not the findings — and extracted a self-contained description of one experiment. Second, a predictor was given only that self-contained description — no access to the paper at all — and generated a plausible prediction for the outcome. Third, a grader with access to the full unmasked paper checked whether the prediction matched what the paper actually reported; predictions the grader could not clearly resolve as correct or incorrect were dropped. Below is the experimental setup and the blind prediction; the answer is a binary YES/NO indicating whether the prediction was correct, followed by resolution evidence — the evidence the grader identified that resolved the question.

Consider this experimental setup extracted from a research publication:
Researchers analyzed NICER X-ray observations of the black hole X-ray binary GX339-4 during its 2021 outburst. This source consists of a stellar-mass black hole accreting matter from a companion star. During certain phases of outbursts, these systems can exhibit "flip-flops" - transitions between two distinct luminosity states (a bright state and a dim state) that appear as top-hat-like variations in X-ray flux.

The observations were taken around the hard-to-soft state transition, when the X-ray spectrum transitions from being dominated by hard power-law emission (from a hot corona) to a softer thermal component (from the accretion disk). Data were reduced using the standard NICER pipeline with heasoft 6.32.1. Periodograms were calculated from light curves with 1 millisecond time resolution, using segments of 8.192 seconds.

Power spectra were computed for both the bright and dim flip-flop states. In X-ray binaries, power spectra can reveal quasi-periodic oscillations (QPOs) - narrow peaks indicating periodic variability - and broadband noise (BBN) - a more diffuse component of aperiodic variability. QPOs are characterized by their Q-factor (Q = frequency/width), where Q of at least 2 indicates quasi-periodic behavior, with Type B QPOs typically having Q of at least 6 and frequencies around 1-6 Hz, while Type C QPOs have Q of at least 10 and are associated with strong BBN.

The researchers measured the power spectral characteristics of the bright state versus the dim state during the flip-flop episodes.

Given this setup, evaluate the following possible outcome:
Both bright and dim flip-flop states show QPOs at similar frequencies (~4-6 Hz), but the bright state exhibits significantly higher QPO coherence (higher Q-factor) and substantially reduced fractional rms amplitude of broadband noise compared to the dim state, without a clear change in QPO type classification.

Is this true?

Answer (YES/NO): NO